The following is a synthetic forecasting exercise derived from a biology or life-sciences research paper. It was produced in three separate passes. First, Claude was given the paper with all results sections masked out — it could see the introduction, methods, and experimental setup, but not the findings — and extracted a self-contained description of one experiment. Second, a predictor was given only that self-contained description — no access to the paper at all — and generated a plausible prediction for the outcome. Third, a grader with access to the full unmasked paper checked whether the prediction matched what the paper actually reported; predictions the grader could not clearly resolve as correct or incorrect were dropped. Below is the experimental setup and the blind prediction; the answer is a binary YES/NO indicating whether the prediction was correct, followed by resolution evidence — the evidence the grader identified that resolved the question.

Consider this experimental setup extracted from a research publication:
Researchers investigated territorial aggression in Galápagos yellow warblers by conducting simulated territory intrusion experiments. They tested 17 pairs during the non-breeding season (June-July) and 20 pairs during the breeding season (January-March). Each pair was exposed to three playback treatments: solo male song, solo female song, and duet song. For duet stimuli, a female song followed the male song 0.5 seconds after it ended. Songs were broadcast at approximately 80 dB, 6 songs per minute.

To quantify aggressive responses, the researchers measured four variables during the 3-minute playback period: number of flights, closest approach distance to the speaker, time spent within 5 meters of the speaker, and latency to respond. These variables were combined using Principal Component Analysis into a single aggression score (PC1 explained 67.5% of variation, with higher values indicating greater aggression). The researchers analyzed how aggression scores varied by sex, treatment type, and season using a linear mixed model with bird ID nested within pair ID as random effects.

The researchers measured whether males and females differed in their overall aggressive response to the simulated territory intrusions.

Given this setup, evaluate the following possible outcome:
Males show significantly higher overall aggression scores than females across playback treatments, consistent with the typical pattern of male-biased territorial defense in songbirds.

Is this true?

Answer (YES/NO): NO